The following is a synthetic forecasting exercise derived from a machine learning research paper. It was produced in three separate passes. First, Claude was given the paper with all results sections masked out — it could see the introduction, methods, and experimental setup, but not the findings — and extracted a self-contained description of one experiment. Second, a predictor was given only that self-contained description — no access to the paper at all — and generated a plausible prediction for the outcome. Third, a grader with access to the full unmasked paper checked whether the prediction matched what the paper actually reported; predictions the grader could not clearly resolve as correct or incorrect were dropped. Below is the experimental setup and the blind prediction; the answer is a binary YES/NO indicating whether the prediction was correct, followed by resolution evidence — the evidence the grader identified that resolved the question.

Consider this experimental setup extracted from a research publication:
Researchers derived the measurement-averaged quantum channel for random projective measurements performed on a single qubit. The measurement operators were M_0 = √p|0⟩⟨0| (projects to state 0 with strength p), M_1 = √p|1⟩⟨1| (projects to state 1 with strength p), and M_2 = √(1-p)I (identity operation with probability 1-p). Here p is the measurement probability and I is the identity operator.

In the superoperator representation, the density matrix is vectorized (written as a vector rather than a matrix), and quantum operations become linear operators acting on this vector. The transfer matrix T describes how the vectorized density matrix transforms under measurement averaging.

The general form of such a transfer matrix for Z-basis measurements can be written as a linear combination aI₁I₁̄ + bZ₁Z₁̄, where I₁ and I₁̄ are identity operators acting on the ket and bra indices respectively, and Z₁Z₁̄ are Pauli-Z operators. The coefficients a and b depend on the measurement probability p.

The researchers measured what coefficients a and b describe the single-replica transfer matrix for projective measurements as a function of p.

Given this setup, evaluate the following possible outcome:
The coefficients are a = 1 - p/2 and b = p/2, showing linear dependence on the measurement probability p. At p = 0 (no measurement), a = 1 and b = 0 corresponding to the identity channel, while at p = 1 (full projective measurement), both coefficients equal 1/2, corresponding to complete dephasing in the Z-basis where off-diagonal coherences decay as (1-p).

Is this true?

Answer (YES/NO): YES